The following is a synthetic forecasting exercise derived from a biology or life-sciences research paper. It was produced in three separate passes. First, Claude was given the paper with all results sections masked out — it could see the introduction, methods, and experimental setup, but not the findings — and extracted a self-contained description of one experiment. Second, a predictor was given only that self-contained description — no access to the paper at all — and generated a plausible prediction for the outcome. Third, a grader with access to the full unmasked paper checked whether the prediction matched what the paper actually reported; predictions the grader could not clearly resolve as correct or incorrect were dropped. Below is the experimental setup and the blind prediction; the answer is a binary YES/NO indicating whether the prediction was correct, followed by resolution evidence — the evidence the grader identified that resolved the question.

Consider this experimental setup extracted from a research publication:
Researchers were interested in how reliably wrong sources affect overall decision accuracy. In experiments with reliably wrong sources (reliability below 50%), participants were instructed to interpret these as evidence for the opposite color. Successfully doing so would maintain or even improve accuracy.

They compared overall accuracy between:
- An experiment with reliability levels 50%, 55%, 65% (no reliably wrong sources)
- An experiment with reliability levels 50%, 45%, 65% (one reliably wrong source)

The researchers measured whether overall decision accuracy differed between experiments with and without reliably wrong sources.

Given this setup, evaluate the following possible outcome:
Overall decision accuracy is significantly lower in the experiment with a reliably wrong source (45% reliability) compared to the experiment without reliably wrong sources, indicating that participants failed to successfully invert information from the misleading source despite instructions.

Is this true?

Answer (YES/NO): NO